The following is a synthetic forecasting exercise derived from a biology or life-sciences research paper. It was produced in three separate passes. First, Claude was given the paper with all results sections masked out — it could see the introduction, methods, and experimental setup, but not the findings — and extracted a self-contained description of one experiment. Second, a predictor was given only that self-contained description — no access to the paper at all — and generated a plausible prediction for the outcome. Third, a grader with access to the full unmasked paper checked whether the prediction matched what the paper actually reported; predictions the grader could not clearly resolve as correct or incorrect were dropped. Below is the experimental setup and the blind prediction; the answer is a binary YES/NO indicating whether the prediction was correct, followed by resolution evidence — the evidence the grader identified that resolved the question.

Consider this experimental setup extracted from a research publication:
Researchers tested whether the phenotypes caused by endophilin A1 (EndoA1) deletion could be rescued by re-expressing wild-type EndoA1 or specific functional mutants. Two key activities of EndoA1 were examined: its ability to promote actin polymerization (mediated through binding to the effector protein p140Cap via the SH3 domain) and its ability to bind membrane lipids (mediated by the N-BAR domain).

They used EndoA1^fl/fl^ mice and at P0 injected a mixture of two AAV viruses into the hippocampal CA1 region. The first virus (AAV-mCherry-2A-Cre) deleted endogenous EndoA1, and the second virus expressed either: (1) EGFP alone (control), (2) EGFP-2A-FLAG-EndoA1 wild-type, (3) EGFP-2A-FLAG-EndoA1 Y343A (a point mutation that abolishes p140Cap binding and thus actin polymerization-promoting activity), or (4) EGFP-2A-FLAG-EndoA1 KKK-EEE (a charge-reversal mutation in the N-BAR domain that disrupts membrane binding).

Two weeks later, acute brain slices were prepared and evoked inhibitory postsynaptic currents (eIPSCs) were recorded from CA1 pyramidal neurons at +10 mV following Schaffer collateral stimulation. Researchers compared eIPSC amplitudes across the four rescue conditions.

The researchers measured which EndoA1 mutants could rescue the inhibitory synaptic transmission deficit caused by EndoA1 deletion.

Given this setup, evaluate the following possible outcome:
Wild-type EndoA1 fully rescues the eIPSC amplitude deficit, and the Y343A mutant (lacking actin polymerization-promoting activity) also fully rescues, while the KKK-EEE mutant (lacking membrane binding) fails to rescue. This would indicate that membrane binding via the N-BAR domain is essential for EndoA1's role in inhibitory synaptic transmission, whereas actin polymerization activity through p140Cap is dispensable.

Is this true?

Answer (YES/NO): NO